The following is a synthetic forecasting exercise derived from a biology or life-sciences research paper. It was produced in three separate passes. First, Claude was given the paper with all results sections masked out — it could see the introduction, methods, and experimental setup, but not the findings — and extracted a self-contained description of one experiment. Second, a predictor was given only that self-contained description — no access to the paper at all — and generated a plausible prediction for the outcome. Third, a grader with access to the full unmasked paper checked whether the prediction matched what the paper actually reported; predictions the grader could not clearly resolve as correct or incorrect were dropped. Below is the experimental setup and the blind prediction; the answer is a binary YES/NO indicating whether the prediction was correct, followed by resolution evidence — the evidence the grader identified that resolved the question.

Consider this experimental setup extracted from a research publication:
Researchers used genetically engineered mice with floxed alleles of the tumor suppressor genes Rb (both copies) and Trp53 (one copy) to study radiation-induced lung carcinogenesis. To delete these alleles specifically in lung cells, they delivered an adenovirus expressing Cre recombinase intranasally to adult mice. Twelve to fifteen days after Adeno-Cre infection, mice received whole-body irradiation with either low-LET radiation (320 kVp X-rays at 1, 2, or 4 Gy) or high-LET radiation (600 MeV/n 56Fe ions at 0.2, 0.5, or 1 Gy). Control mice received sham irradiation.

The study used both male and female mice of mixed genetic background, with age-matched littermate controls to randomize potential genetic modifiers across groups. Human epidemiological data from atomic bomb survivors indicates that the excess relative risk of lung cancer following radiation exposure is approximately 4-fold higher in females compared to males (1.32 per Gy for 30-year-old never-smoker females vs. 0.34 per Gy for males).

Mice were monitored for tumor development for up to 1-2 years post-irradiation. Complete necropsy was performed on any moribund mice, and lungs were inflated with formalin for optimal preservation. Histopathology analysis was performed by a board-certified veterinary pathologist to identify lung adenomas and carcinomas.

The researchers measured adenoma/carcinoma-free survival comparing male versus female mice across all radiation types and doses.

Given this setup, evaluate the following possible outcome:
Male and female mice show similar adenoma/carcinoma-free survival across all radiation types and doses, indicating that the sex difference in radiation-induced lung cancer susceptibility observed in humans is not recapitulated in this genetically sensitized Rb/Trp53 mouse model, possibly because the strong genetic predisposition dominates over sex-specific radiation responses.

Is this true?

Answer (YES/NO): YES